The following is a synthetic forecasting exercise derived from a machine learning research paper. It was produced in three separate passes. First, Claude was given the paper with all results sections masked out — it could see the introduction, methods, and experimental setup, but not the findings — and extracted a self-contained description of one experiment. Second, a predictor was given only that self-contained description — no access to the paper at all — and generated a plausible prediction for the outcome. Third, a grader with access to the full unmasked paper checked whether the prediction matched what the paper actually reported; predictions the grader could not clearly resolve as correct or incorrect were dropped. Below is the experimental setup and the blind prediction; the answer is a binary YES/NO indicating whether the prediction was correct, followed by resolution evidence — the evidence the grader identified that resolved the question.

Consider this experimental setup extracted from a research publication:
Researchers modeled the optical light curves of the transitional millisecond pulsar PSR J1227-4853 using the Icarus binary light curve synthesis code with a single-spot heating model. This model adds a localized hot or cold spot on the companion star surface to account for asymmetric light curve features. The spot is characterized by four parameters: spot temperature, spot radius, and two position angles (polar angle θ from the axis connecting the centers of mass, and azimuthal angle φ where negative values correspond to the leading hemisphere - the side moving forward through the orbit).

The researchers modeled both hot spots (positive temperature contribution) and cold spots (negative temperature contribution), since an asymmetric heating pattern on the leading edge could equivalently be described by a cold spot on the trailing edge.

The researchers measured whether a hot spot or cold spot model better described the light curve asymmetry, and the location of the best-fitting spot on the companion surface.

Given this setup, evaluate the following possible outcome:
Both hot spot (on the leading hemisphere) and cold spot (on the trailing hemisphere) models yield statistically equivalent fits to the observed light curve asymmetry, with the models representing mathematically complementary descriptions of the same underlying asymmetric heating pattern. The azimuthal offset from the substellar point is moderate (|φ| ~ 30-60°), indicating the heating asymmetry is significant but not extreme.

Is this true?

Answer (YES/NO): NO